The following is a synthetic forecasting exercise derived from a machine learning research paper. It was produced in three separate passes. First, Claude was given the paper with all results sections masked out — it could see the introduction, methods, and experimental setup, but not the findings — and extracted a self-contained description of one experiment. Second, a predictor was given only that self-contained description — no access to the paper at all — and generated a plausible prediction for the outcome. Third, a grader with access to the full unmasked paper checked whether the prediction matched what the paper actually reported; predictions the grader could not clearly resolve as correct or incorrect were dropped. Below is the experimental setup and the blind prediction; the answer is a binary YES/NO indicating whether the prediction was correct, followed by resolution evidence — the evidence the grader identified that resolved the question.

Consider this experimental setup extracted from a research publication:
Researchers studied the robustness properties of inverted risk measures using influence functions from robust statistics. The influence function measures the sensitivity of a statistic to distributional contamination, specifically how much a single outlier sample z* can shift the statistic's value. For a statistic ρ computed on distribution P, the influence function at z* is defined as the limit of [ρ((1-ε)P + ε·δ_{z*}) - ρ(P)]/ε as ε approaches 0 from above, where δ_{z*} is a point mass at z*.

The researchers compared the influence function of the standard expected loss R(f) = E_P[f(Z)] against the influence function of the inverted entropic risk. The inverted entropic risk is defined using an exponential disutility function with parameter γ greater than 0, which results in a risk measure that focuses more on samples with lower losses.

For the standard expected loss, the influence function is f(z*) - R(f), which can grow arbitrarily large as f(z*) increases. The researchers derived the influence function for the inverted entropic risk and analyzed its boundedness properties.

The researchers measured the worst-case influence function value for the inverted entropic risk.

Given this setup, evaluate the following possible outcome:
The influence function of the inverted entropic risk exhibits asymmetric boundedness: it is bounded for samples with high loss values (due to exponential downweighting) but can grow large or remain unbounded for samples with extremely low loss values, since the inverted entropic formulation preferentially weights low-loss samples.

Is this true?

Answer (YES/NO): NO